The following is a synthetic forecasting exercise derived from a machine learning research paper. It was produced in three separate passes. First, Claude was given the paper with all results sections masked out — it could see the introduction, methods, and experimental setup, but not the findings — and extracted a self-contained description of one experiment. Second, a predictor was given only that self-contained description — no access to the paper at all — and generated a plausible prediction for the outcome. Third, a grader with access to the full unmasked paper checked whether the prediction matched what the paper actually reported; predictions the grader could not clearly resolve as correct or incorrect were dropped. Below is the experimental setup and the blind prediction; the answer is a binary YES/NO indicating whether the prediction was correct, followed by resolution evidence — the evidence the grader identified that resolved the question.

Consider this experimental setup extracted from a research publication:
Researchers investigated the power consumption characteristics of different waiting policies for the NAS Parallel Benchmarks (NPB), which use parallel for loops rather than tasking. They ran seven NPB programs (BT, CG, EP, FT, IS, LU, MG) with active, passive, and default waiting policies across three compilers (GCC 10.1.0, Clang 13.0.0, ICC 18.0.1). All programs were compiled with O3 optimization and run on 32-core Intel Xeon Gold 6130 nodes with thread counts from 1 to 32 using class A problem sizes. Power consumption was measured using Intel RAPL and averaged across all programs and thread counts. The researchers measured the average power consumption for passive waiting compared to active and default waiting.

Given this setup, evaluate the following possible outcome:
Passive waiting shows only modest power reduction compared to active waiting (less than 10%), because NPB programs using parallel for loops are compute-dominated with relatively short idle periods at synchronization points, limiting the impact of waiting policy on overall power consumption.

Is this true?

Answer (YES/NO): NO